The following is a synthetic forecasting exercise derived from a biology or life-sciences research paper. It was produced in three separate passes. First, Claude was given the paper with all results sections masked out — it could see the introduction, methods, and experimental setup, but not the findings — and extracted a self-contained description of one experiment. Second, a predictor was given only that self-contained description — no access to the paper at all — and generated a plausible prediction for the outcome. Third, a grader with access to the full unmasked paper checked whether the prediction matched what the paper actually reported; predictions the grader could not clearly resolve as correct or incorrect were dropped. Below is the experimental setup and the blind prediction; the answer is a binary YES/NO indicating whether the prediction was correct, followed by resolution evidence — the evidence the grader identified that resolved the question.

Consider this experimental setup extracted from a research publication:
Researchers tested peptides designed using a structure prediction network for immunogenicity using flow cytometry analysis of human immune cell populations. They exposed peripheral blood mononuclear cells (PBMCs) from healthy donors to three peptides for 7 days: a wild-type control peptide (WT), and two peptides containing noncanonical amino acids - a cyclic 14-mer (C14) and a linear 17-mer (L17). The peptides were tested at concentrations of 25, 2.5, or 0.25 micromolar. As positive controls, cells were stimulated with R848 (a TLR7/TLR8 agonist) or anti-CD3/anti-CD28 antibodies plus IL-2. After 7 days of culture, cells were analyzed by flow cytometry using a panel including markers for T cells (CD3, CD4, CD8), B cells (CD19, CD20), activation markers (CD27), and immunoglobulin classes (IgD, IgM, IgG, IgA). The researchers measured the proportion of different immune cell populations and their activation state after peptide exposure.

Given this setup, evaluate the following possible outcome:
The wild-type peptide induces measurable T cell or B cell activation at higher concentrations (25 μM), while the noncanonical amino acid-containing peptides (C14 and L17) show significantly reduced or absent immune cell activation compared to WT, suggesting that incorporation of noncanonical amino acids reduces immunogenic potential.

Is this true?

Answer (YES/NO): NO